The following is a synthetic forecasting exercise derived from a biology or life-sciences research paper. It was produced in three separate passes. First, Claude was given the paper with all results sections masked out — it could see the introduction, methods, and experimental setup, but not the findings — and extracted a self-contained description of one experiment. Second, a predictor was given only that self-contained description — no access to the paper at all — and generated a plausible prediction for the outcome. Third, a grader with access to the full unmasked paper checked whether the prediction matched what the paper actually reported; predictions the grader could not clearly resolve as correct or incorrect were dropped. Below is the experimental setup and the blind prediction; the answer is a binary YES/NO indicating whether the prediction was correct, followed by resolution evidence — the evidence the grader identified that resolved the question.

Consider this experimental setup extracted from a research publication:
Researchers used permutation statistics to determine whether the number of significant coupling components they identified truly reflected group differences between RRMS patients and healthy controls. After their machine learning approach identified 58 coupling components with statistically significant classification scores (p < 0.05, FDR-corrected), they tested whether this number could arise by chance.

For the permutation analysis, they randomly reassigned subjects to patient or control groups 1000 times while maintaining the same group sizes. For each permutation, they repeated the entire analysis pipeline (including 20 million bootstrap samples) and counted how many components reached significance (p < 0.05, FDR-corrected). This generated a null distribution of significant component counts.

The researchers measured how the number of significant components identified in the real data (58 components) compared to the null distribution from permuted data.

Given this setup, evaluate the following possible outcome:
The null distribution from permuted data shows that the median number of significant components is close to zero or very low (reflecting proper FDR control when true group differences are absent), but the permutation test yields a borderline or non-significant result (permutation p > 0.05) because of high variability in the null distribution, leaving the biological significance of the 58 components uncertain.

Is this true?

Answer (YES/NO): NO